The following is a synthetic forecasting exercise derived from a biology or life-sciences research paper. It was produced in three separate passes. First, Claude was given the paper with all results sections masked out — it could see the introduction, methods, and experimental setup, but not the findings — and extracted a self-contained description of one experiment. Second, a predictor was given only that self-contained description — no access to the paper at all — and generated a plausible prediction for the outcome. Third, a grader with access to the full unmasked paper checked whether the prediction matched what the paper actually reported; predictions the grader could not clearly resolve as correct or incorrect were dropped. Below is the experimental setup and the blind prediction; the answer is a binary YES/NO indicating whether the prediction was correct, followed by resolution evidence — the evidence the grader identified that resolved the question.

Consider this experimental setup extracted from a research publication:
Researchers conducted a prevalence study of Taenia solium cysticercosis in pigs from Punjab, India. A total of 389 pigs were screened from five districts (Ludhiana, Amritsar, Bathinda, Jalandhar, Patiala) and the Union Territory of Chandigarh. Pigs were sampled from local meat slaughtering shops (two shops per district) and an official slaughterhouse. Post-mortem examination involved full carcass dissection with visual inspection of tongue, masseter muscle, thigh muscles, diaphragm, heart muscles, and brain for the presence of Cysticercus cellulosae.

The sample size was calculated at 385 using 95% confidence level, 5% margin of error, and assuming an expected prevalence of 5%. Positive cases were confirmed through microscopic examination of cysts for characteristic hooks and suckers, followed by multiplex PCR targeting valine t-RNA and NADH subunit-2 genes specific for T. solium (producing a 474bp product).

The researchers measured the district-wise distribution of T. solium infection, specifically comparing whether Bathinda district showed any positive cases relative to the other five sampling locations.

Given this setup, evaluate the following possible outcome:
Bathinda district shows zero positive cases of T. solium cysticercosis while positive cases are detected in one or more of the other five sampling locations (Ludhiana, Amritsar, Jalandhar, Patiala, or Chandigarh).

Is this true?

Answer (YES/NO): YES